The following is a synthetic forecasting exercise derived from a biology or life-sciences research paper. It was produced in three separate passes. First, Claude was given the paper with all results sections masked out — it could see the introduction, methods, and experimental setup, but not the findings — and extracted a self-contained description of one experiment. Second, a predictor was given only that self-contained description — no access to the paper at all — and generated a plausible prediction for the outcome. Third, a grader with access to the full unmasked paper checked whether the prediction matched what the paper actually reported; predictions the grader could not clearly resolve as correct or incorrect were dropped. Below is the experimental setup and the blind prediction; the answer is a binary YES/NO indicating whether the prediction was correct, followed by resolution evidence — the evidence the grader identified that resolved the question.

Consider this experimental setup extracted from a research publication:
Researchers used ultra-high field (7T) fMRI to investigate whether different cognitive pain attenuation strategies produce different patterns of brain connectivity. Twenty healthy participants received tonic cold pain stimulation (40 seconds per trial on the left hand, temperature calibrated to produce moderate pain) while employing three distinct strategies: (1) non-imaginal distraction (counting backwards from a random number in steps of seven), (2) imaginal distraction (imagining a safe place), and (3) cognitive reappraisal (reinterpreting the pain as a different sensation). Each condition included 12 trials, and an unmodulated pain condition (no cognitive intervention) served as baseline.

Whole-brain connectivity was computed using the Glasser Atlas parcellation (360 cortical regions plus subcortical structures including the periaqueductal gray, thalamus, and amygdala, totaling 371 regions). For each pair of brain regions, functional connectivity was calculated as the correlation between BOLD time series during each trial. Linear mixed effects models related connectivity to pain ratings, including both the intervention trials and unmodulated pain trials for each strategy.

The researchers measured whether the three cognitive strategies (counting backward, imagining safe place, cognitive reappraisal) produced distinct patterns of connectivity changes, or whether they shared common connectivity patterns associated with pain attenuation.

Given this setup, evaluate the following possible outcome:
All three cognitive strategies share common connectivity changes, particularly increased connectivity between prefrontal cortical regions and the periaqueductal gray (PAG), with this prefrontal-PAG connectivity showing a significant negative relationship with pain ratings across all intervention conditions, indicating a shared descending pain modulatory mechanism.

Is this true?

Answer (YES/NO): NO